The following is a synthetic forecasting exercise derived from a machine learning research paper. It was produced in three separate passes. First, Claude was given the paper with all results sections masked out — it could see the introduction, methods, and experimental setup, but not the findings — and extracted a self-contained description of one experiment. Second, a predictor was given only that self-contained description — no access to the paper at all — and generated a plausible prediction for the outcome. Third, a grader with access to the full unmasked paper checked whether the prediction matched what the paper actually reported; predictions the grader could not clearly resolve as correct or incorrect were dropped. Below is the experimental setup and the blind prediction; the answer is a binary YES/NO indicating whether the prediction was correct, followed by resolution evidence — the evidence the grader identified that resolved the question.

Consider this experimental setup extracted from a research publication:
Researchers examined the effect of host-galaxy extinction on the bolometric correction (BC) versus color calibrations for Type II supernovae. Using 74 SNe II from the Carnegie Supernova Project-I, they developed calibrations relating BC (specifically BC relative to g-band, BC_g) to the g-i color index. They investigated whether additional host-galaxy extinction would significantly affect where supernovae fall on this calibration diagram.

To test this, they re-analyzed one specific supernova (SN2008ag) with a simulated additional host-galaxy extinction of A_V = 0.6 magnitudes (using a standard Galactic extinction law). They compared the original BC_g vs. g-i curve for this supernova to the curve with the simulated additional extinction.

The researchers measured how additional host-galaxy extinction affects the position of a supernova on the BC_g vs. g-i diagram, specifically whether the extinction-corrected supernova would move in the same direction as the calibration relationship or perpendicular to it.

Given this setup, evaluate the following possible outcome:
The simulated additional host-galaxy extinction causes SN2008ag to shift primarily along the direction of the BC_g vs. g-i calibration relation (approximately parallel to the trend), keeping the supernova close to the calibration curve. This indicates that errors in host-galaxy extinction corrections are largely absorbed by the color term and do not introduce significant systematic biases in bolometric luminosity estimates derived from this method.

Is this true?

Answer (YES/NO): YES